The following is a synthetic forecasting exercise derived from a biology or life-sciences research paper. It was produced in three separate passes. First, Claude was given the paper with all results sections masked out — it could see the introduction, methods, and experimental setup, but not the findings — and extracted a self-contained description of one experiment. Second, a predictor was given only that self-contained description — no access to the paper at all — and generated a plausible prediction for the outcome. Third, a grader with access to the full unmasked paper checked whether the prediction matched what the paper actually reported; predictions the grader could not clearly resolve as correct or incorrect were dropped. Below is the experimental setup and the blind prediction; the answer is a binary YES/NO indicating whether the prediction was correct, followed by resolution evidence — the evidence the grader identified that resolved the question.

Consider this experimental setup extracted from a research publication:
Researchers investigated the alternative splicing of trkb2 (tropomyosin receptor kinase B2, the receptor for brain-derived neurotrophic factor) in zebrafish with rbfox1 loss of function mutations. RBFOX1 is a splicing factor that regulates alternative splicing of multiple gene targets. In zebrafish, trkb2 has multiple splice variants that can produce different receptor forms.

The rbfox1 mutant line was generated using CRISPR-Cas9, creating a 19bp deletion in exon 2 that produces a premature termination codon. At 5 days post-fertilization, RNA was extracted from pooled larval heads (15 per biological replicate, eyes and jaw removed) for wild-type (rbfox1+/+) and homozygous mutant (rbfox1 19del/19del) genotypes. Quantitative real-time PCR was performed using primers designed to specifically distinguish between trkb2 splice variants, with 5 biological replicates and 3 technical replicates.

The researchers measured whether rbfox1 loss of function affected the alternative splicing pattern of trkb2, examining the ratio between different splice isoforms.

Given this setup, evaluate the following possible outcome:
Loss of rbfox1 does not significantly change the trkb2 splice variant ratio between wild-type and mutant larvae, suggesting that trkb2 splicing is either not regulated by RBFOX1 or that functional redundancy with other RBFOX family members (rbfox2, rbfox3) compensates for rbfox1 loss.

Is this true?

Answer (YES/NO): NO